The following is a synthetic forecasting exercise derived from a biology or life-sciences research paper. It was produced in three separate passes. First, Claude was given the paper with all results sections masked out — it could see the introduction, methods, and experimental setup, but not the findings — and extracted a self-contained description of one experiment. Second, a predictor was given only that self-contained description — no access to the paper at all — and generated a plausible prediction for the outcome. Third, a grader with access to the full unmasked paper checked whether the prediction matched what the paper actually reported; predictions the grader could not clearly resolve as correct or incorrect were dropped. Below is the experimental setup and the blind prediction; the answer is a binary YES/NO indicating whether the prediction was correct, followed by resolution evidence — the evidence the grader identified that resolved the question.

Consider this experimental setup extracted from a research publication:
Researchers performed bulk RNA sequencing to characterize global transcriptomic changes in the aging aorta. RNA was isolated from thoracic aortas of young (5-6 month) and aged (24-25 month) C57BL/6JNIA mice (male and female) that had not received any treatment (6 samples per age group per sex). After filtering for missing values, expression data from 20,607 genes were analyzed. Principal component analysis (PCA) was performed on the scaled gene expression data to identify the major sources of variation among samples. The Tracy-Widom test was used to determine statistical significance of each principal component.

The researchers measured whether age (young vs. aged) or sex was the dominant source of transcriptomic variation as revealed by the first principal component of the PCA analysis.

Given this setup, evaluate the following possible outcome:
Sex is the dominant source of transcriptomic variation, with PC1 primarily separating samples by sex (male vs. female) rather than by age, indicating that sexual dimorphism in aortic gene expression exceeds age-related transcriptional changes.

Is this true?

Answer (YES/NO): NO